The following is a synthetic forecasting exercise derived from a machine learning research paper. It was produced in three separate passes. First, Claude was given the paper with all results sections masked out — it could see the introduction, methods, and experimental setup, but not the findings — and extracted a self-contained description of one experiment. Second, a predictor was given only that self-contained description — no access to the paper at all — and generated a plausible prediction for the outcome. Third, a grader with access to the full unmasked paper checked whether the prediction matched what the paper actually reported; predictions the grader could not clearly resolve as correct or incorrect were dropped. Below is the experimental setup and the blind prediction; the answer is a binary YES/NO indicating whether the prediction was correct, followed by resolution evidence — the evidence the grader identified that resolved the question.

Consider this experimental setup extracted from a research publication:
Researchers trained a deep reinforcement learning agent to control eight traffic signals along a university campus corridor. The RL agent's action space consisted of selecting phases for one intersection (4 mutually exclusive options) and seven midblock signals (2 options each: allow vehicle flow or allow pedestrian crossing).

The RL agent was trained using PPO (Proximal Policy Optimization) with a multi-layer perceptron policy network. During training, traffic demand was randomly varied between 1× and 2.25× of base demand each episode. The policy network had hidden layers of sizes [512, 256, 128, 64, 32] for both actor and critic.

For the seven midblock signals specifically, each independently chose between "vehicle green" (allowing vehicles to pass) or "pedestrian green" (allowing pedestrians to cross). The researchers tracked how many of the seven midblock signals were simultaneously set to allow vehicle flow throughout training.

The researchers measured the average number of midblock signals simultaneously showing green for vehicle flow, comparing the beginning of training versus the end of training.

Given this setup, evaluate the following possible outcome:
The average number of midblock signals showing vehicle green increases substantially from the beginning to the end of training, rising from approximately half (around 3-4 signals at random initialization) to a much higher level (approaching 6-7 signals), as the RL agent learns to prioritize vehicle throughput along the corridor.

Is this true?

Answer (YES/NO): NO